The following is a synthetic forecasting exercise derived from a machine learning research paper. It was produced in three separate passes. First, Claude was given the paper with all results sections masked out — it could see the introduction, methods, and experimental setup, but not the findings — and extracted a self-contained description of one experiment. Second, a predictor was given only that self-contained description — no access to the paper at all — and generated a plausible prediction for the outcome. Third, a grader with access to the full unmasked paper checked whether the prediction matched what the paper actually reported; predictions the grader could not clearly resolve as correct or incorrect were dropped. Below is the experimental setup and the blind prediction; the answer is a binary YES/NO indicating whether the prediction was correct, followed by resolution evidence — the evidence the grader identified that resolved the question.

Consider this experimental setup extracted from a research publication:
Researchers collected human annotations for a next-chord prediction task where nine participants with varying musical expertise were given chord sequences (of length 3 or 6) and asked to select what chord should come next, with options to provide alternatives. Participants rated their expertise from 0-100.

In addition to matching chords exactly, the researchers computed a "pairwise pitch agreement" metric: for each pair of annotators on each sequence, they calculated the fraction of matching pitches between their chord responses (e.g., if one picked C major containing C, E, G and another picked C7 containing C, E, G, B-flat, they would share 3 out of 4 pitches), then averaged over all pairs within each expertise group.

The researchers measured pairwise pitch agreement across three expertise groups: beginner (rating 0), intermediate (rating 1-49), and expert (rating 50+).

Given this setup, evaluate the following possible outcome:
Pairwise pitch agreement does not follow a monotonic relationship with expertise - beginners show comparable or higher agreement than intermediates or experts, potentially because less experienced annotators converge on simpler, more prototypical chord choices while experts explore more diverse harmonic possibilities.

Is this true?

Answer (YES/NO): NO